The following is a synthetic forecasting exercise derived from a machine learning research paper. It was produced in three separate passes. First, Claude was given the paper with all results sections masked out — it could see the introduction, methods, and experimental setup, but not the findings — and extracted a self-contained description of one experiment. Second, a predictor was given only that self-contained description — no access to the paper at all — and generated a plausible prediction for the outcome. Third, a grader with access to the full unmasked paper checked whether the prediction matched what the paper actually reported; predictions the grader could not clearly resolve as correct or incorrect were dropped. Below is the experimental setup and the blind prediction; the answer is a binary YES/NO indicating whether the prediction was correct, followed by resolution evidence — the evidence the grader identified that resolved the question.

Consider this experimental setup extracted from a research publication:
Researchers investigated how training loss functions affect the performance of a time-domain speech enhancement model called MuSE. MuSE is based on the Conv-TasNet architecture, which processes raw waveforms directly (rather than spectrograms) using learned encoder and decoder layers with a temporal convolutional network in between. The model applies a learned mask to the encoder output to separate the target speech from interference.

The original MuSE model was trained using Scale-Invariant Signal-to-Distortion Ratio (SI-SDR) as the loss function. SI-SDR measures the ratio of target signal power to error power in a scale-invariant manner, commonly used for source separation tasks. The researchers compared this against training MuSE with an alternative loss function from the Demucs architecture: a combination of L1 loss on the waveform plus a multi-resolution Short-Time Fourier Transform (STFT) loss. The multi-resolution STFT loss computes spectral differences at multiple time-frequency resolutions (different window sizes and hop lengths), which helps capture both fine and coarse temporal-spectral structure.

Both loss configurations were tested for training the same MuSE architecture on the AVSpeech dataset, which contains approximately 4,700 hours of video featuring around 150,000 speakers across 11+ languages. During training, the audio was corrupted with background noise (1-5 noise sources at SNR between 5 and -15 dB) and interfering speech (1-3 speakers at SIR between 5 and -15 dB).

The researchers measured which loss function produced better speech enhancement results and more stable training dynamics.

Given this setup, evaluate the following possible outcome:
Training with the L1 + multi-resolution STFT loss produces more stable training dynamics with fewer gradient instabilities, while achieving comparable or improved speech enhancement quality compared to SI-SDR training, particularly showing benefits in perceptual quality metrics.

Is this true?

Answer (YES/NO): NO